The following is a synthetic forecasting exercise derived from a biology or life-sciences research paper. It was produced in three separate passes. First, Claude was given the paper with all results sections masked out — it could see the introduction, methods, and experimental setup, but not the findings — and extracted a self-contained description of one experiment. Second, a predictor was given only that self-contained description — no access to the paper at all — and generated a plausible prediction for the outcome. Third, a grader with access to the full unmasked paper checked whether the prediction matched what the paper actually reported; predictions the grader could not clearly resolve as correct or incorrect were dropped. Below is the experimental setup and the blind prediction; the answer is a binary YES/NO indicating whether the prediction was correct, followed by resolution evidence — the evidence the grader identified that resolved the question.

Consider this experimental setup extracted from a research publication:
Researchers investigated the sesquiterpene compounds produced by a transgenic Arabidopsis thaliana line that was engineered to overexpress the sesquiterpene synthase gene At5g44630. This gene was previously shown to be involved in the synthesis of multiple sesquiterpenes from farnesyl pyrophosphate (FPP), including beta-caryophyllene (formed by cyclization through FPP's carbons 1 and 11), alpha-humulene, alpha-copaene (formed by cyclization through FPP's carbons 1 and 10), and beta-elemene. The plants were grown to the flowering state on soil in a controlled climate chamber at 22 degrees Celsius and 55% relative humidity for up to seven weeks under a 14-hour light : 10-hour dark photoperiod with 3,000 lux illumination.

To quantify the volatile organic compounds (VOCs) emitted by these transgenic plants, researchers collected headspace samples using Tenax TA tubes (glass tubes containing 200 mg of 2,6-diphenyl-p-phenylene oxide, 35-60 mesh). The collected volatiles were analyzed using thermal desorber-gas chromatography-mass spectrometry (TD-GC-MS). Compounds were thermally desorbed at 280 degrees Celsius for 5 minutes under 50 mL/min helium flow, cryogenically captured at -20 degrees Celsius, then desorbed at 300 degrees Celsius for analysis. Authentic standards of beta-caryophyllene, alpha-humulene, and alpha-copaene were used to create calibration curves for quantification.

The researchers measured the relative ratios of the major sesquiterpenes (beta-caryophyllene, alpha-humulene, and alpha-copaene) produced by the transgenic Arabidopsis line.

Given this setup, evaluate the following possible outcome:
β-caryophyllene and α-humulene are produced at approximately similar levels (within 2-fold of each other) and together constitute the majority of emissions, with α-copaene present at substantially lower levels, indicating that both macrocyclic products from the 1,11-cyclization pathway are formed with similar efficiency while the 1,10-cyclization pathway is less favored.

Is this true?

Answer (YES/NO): NO